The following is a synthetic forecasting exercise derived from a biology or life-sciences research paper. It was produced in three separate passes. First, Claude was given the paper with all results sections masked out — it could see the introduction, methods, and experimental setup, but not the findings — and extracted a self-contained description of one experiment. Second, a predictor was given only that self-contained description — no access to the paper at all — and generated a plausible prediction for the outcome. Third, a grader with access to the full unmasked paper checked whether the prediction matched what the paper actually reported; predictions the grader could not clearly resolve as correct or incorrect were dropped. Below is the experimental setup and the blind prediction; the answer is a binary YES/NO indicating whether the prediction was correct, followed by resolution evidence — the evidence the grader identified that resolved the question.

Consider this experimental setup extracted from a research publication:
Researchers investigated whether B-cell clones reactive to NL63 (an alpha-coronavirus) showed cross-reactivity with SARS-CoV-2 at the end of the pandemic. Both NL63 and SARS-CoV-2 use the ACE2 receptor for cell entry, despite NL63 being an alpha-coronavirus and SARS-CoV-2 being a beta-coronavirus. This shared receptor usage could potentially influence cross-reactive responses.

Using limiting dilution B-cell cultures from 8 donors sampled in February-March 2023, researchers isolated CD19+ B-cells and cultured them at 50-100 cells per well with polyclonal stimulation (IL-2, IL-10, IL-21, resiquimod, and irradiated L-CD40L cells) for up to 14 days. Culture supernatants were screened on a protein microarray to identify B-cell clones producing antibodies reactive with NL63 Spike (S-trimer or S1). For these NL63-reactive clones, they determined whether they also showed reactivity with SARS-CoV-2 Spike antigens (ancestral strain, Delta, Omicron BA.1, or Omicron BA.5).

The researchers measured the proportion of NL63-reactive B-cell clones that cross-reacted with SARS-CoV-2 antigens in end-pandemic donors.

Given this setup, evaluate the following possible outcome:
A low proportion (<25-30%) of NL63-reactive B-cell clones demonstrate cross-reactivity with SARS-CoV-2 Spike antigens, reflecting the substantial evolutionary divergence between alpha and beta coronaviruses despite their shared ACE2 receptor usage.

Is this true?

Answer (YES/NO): NO